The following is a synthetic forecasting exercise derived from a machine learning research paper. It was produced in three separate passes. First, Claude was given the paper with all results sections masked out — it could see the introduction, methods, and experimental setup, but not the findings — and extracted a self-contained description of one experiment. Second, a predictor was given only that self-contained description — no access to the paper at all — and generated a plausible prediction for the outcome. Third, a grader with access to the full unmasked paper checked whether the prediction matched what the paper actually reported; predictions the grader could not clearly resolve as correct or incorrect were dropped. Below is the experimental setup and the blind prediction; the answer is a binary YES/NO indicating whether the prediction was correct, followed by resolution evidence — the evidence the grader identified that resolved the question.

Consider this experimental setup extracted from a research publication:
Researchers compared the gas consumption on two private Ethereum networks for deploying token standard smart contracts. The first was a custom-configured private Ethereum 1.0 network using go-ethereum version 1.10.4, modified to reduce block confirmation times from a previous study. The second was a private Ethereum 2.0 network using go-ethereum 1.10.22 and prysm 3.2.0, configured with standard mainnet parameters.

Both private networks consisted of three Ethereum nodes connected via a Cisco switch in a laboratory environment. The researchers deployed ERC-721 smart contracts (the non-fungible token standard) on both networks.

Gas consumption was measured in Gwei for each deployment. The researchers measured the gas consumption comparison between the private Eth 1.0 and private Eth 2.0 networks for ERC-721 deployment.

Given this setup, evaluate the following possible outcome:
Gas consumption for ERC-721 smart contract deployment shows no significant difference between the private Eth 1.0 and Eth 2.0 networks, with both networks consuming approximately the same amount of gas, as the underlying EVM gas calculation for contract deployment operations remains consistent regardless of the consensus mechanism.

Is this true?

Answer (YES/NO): NO